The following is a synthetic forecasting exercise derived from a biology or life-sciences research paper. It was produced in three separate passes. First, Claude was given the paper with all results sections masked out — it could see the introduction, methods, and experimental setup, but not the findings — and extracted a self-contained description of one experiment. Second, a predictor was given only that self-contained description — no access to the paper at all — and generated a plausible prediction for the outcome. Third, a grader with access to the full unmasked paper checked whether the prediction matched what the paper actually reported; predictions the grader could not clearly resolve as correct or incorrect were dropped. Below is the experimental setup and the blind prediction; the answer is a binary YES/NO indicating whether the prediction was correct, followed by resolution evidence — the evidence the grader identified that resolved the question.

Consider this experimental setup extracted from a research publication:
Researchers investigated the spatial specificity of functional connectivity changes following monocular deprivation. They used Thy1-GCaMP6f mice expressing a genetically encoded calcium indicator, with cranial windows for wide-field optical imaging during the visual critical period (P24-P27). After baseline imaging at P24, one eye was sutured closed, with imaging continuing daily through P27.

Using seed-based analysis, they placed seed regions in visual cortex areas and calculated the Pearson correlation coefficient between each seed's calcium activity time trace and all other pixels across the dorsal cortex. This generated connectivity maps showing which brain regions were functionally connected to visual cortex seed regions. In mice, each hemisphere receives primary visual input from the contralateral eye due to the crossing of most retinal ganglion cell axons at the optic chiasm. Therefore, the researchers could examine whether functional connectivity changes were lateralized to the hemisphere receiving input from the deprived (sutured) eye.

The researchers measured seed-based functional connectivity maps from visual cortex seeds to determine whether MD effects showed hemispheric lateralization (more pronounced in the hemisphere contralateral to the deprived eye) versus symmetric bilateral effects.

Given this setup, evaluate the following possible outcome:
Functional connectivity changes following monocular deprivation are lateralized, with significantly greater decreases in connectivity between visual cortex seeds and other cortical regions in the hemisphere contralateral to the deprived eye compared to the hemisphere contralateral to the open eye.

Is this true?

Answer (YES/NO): NO